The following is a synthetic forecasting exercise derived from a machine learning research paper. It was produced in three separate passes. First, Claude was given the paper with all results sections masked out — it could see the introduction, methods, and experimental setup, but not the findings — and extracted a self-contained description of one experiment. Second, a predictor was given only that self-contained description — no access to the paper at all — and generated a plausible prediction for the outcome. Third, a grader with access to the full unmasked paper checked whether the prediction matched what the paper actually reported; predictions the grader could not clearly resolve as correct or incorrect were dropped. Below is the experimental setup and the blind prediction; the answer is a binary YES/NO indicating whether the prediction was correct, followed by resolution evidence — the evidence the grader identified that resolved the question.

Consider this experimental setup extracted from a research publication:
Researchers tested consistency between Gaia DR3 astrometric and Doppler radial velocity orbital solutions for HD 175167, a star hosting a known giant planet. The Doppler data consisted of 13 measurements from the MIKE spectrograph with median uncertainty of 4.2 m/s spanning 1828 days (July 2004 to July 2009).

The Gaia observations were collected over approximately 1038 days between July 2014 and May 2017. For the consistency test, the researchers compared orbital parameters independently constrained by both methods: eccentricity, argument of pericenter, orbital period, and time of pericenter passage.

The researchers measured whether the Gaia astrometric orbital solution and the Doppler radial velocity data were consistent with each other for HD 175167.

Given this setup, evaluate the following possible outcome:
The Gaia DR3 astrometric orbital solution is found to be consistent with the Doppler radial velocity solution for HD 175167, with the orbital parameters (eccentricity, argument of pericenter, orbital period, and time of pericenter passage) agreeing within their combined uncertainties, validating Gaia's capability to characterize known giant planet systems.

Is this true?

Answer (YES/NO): NO